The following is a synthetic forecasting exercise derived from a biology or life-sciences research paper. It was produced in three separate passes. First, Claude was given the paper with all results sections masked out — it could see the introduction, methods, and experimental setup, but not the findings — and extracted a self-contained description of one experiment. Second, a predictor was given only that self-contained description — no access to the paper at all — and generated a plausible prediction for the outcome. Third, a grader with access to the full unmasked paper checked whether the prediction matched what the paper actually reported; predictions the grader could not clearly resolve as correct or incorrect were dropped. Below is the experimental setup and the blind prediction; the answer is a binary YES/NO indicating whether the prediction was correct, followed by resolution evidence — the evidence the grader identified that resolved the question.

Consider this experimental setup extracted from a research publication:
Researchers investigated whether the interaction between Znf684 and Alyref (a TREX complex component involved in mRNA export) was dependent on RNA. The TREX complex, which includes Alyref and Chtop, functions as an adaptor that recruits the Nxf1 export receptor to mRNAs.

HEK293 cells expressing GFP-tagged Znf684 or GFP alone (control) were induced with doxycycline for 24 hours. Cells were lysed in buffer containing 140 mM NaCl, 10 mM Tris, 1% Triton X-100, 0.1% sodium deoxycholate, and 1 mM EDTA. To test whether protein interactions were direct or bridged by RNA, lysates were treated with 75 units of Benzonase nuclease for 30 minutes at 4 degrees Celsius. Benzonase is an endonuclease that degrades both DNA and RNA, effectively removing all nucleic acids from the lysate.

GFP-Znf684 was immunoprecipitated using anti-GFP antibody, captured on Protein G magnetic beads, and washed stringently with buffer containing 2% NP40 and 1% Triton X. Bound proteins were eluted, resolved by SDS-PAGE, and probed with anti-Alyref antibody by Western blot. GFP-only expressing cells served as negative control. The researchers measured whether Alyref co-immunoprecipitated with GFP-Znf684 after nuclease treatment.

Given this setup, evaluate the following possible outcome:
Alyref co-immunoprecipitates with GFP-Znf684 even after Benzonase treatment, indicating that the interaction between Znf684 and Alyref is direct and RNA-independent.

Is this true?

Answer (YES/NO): YES